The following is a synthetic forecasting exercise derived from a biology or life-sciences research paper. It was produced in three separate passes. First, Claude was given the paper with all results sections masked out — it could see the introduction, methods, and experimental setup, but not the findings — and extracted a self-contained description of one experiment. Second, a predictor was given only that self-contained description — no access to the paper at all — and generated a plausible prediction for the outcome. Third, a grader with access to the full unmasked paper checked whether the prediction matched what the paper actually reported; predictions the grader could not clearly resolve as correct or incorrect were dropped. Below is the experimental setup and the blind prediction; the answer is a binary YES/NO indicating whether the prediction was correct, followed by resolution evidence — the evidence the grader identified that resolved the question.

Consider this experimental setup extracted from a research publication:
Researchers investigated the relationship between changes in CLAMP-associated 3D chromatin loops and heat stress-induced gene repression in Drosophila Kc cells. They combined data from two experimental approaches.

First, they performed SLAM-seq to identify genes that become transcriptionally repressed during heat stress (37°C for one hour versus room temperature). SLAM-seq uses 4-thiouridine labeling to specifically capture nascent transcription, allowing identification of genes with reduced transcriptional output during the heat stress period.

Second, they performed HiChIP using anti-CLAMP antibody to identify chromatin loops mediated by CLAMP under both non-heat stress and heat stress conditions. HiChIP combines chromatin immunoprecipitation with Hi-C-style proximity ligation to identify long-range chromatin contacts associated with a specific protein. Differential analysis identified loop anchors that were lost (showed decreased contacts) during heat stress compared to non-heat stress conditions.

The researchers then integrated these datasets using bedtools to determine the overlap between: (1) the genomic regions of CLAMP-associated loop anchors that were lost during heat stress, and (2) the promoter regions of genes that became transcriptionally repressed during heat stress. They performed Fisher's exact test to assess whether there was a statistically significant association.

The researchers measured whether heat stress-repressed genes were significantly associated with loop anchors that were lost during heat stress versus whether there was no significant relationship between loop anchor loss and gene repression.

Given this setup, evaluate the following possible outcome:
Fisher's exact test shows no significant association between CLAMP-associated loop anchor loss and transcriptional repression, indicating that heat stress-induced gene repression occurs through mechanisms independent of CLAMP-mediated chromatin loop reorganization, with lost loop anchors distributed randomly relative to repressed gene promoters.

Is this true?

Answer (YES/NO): NO